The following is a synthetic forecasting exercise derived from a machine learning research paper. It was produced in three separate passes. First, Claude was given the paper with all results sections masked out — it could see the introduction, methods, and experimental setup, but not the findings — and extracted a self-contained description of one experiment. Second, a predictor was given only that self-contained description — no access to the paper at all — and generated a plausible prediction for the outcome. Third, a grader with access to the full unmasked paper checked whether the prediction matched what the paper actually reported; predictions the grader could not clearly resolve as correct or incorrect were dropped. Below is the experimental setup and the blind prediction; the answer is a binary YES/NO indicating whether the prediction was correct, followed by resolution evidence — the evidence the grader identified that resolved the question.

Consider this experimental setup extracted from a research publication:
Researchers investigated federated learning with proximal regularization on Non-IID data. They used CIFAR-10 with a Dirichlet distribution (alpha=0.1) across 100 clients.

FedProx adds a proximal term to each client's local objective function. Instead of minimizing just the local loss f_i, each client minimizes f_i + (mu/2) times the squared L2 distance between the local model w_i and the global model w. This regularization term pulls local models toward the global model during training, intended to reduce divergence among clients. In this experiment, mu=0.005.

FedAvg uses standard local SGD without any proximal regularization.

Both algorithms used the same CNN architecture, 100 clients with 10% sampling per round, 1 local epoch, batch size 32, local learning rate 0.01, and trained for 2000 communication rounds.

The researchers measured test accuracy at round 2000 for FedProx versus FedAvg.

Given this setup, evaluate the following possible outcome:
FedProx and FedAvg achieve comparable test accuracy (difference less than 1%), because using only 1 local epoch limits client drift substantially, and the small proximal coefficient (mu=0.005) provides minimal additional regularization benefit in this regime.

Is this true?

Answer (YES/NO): YES